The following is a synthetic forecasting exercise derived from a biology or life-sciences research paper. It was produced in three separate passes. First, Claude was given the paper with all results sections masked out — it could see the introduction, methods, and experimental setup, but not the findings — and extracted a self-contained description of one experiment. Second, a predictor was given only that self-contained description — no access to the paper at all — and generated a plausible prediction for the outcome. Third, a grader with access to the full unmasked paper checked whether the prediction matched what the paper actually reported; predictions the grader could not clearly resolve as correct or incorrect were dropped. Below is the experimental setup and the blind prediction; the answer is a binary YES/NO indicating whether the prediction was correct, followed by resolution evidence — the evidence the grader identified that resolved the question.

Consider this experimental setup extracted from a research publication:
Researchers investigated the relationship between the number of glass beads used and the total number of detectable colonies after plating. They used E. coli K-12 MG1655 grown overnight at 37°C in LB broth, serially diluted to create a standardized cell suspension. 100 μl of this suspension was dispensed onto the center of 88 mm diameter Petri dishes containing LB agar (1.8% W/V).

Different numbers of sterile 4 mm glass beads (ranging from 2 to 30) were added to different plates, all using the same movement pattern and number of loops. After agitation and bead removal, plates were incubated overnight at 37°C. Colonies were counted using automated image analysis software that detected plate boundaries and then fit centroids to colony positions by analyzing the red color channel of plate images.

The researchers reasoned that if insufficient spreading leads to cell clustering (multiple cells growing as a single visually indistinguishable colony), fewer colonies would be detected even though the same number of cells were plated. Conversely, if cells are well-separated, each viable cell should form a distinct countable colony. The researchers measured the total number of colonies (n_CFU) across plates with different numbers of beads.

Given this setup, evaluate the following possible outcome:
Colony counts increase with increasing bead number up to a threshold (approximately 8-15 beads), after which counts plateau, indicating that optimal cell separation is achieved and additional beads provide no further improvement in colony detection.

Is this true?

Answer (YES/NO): NO